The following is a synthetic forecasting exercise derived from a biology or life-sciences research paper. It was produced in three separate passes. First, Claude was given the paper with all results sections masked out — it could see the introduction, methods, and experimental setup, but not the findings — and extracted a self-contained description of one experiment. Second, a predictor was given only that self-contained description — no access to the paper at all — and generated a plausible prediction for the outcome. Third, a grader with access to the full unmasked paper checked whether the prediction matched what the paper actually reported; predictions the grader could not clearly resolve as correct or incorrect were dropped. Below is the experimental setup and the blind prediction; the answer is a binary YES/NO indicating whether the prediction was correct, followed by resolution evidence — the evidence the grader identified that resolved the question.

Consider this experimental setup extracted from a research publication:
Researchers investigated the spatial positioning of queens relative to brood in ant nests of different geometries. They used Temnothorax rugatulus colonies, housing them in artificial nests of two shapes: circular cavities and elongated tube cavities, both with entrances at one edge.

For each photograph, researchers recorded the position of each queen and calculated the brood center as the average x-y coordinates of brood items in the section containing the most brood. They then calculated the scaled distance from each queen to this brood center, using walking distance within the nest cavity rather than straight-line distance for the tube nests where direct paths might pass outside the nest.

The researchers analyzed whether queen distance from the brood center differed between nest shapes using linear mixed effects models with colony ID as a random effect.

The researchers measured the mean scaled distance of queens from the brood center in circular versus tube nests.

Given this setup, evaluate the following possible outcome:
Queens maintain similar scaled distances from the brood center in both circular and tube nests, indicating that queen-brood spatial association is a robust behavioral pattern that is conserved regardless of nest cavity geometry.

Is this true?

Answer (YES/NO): NO